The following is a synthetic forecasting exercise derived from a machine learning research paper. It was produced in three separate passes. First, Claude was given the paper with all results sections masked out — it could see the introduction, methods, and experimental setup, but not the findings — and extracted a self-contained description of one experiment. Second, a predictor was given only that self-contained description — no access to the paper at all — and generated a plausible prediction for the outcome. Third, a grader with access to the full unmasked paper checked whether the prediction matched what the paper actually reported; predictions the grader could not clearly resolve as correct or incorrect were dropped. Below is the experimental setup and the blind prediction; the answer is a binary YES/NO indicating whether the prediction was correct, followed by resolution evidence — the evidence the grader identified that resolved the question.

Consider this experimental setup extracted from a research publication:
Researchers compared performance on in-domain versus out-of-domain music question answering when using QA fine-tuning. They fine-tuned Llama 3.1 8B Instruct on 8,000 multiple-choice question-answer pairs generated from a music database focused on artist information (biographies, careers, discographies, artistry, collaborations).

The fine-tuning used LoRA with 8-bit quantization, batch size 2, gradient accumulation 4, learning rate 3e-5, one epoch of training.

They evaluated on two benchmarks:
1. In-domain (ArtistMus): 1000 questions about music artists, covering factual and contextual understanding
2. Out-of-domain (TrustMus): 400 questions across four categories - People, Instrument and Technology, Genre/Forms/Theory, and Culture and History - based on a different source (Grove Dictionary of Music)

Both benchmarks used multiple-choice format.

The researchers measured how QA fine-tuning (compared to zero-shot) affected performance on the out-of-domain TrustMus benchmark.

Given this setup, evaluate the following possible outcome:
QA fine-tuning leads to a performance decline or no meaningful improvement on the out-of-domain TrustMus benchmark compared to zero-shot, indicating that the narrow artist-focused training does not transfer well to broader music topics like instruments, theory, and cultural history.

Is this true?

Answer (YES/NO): YES